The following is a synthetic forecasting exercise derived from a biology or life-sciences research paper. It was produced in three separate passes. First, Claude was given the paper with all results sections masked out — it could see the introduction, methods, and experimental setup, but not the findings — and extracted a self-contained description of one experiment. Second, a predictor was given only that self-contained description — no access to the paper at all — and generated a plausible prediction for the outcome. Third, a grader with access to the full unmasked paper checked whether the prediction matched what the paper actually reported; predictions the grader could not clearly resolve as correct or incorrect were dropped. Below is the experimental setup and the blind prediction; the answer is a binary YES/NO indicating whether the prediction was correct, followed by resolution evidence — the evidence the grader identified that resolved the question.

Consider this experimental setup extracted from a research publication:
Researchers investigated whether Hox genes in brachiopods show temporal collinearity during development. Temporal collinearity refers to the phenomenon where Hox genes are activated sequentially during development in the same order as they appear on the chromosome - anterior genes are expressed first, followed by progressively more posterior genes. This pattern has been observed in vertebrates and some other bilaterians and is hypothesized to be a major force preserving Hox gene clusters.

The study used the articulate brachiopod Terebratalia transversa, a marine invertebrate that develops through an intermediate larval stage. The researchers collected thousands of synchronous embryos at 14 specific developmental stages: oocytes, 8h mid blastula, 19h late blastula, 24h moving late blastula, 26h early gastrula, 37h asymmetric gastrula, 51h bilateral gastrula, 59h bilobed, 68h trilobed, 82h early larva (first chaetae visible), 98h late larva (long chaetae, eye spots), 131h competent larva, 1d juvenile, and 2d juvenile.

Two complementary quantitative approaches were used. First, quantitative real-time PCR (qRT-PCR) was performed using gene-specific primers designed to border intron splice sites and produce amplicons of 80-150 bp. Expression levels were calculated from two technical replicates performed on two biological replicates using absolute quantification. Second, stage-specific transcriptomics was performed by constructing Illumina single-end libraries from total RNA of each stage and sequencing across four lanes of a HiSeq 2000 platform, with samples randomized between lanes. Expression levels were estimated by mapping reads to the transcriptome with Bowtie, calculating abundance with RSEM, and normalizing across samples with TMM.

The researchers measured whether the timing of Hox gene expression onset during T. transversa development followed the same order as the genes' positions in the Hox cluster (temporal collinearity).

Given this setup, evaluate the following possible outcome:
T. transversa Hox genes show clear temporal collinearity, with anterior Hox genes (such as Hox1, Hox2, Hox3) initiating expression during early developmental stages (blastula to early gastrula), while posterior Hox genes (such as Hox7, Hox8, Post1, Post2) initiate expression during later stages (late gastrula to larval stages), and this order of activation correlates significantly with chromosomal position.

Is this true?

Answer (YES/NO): NO